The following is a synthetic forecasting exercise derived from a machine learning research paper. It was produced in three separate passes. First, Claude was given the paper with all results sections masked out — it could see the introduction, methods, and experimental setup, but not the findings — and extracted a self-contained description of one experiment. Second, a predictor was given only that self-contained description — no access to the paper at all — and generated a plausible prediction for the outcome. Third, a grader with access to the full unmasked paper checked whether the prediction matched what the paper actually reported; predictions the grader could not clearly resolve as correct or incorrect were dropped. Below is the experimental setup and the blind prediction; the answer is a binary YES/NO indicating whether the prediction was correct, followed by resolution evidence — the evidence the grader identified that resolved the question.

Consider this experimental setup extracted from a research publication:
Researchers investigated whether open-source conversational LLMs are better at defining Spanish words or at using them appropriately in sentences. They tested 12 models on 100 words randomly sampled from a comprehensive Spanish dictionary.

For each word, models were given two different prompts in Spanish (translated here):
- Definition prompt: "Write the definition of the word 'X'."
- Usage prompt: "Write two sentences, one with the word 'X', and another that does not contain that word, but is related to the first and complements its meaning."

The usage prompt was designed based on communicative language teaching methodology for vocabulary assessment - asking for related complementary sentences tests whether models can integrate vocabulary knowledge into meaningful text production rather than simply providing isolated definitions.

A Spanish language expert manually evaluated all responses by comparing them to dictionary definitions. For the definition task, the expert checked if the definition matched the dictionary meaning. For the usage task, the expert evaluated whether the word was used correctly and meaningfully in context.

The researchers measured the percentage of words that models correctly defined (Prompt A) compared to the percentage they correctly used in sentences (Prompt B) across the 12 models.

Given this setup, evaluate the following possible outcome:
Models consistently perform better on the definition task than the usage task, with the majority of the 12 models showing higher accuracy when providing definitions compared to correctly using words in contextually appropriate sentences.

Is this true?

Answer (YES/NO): YES